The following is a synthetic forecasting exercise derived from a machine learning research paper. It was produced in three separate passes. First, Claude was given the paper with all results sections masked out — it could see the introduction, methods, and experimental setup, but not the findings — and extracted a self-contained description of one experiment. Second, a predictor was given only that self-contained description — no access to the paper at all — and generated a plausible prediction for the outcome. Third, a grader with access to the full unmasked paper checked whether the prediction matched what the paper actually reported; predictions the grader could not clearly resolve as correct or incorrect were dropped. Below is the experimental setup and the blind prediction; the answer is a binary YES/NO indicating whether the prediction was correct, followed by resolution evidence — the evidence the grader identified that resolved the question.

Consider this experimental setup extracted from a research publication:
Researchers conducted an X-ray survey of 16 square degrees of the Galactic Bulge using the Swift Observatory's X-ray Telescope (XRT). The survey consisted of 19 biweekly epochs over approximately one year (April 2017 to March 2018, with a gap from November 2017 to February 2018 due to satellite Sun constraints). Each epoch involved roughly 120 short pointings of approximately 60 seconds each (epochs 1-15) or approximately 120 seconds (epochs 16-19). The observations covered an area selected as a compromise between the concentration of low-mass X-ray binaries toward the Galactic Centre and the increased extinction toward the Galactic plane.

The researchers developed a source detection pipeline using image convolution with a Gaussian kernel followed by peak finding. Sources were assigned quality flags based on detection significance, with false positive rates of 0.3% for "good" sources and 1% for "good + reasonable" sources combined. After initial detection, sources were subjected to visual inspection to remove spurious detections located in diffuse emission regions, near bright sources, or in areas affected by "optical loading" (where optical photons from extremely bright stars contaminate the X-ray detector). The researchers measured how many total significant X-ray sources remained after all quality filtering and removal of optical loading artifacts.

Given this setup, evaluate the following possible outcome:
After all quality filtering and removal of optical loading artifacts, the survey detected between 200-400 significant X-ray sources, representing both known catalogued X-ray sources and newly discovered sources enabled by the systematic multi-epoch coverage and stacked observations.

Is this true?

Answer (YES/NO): NO